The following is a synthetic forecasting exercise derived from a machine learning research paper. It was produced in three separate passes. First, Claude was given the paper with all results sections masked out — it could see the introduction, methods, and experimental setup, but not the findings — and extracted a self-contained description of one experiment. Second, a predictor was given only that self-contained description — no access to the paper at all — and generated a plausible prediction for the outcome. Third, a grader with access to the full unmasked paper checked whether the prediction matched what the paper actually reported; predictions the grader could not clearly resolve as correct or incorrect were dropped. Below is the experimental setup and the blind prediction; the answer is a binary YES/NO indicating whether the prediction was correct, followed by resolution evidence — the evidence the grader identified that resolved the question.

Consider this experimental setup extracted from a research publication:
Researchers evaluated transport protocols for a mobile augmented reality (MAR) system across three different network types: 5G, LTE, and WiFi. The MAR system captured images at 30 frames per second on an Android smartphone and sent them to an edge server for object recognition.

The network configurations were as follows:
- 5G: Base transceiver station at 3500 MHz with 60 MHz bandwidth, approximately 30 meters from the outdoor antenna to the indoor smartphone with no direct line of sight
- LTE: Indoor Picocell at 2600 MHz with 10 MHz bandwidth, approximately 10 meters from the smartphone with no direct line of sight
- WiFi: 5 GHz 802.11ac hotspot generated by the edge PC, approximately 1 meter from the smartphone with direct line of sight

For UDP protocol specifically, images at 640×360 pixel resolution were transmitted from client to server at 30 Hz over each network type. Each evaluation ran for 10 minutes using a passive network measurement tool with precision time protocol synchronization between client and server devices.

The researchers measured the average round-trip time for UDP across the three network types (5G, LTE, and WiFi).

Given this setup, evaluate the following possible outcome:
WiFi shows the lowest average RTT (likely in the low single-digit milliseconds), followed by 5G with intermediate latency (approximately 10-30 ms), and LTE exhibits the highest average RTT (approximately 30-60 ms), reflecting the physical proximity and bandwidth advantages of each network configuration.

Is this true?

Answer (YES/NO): YES